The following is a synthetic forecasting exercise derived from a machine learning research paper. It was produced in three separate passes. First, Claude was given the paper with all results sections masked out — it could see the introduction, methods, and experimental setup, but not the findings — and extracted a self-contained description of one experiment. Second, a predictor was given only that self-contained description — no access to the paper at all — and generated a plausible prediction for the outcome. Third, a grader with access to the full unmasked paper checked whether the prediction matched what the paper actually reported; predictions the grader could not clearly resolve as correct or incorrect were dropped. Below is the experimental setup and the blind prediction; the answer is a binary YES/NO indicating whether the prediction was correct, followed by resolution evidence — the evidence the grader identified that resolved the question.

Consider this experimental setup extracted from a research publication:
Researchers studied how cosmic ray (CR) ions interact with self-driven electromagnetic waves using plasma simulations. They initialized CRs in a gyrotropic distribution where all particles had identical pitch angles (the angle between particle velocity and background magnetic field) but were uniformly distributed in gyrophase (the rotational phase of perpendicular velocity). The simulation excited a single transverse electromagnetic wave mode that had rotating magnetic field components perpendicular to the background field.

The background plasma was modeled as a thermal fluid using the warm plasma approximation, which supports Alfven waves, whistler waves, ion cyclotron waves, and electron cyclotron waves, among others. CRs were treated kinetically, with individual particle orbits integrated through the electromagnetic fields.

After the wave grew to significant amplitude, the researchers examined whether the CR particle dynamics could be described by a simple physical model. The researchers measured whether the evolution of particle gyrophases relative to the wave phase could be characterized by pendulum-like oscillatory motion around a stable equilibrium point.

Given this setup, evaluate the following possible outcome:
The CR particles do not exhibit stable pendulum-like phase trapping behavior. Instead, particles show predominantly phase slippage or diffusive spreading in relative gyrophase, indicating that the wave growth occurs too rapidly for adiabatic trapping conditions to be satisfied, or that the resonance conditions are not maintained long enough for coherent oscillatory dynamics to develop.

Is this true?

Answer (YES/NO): NO